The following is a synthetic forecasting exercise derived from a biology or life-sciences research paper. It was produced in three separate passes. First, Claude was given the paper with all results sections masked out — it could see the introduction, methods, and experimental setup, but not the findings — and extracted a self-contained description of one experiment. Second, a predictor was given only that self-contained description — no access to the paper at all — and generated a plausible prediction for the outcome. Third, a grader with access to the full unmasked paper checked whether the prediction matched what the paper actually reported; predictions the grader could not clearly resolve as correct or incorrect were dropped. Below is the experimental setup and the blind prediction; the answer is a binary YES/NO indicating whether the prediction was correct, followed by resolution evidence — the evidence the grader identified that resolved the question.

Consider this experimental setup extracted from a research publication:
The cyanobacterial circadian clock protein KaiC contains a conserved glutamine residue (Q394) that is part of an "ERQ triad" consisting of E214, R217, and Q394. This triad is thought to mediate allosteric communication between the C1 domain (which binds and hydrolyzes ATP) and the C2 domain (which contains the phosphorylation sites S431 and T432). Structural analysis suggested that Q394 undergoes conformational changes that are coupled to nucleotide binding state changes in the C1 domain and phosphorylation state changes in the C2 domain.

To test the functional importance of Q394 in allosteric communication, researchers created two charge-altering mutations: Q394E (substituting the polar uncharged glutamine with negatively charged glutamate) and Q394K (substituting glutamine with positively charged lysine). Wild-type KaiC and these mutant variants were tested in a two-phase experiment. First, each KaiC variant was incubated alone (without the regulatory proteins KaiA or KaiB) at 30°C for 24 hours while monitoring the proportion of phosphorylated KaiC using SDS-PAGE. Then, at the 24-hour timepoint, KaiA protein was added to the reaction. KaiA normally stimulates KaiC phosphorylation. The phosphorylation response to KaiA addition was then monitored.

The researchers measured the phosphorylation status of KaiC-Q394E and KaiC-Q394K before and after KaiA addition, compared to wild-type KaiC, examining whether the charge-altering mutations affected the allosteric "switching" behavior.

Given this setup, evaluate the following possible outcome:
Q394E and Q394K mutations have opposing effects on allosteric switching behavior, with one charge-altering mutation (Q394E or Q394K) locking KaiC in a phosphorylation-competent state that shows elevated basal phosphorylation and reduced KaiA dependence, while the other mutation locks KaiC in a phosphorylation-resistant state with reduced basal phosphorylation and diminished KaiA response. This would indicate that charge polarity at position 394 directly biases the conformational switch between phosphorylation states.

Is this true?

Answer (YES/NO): YES